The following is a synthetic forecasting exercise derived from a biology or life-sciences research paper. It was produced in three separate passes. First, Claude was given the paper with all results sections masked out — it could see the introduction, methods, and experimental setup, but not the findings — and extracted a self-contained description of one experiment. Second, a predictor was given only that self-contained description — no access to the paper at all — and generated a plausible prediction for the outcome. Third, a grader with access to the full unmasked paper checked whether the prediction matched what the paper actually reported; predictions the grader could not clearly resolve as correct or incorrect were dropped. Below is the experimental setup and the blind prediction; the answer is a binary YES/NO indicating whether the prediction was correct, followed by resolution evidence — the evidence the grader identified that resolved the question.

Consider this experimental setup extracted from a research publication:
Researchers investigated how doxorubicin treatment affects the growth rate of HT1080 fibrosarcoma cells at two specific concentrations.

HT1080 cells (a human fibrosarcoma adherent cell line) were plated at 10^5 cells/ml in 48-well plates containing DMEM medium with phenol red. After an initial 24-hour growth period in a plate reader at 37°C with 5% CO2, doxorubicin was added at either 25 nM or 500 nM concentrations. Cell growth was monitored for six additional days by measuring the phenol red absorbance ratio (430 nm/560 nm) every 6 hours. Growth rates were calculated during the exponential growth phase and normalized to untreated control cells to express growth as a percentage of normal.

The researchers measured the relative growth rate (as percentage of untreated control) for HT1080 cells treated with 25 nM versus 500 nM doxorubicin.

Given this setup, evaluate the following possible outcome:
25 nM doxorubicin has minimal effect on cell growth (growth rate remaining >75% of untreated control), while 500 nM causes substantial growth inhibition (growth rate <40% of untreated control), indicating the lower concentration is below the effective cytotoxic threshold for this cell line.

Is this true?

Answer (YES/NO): NO